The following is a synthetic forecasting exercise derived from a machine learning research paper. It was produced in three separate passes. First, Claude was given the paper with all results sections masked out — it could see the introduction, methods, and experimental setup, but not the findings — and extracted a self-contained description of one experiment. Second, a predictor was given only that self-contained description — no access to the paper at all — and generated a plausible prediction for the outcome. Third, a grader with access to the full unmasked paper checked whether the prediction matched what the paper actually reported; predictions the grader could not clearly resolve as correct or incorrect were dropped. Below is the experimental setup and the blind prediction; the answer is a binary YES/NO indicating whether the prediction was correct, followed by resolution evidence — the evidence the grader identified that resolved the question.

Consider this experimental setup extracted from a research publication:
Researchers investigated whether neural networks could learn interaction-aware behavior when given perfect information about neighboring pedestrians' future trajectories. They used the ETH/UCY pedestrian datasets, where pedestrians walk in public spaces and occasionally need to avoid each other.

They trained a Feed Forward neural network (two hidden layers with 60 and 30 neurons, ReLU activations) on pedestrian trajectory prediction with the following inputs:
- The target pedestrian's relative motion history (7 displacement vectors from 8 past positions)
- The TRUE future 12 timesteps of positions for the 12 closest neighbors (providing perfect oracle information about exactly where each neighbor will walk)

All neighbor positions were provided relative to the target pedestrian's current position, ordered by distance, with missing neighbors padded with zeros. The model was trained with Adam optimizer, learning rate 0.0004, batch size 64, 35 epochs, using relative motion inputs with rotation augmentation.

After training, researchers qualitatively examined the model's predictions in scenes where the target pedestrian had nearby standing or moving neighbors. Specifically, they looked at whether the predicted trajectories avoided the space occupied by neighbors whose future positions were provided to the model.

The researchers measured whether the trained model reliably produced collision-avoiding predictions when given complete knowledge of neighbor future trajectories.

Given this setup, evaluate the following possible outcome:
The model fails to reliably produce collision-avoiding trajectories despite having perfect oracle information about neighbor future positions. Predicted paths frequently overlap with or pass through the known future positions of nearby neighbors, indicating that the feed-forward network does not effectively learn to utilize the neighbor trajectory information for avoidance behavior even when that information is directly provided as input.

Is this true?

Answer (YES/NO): YES